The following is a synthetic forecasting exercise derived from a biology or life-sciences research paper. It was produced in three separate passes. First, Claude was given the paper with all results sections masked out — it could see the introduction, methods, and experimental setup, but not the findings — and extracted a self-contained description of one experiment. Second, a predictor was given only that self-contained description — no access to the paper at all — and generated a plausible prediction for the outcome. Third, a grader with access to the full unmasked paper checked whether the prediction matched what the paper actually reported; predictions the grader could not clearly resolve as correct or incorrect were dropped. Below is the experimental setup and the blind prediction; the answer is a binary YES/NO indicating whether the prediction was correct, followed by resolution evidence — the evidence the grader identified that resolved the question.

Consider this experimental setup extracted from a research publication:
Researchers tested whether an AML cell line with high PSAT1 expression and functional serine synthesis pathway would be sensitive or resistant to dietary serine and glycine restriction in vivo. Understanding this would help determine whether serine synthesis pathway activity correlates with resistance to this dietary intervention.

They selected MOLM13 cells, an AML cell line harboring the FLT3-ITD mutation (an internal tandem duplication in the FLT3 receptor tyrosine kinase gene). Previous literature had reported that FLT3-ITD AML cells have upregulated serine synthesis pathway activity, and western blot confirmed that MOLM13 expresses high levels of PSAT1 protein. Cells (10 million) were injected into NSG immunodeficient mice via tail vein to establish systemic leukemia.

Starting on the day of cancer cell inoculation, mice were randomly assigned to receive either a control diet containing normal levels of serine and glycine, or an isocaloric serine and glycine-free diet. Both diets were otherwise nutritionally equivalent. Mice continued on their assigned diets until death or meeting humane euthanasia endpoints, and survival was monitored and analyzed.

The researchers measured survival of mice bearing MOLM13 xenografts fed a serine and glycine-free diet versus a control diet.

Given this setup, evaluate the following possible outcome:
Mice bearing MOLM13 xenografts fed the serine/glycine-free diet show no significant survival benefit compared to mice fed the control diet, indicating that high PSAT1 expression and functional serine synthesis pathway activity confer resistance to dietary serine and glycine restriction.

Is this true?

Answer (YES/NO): YES